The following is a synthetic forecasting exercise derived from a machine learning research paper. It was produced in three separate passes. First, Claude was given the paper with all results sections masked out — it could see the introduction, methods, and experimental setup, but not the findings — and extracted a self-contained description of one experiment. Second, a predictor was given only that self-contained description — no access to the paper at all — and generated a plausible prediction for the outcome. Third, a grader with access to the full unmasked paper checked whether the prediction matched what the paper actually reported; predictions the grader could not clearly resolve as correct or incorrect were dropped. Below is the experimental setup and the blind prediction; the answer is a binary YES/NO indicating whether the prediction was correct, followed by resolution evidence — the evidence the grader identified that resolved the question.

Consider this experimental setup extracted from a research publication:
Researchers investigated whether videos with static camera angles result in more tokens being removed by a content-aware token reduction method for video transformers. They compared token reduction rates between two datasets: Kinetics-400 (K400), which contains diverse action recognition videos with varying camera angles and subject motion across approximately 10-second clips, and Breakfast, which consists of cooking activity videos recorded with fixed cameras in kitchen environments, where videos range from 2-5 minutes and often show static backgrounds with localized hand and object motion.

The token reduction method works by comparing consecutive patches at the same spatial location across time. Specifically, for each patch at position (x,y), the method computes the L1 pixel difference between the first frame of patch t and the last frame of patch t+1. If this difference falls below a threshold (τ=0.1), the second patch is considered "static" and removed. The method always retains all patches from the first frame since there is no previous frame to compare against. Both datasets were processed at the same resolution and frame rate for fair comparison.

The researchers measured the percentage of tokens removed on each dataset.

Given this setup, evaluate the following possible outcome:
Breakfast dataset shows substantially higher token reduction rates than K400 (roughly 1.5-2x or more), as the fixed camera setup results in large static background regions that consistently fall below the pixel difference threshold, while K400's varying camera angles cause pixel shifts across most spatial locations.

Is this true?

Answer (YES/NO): YES